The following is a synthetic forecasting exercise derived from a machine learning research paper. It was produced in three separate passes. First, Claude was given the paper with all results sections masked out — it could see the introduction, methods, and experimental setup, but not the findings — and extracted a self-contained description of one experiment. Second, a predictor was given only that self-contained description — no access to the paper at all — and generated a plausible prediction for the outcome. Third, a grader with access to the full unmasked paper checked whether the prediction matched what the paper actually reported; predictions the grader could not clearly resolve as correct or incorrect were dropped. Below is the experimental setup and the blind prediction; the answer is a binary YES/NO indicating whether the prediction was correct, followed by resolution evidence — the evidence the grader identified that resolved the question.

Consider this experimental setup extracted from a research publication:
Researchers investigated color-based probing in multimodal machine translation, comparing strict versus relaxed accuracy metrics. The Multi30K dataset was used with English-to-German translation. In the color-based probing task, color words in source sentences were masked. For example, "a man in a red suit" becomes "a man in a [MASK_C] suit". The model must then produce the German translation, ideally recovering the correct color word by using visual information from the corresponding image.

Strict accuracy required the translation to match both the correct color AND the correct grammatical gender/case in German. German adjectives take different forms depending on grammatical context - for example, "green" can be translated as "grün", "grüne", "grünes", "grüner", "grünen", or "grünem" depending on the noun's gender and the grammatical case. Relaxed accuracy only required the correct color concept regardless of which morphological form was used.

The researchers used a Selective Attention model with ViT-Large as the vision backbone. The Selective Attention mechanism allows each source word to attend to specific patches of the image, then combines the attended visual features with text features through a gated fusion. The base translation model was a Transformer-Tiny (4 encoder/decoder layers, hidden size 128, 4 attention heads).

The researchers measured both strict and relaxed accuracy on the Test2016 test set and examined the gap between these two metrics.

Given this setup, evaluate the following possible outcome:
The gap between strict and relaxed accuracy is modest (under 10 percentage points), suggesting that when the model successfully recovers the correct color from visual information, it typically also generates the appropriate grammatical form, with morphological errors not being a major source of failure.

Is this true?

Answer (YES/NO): NO